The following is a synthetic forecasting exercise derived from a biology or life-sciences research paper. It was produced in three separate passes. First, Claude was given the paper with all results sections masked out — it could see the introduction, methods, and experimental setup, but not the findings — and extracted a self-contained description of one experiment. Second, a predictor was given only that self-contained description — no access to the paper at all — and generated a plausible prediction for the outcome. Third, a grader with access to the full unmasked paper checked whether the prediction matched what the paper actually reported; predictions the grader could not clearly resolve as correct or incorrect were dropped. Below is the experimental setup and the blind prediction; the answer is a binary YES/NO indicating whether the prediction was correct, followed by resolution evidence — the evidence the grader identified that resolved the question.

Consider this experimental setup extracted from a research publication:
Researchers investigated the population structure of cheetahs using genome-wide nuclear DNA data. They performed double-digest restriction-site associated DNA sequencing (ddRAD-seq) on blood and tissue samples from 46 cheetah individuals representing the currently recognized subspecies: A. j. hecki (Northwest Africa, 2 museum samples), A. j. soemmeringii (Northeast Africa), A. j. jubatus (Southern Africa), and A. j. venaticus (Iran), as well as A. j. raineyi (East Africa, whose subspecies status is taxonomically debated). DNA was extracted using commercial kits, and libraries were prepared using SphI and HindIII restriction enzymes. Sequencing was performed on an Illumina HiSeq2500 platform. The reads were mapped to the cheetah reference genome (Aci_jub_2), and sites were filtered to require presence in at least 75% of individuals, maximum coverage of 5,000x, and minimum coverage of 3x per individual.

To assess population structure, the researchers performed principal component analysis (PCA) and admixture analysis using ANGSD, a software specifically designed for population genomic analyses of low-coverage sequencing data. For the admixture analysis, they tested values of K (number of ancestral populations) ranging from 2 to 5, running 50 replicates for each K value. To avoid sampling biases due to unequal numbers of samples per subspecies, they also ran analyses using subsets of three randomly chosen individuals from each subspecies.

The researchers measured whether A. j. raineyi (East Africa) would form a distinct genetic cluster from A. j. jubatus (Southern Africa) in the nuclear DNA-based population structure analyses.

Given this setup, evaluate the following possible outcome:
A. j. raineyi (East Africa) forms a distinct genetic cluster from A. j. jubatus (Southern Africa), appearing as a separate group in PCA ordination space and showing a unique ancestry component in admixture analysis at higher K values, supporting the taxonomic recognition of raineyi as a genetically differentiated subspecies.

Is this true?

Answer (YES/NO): YES